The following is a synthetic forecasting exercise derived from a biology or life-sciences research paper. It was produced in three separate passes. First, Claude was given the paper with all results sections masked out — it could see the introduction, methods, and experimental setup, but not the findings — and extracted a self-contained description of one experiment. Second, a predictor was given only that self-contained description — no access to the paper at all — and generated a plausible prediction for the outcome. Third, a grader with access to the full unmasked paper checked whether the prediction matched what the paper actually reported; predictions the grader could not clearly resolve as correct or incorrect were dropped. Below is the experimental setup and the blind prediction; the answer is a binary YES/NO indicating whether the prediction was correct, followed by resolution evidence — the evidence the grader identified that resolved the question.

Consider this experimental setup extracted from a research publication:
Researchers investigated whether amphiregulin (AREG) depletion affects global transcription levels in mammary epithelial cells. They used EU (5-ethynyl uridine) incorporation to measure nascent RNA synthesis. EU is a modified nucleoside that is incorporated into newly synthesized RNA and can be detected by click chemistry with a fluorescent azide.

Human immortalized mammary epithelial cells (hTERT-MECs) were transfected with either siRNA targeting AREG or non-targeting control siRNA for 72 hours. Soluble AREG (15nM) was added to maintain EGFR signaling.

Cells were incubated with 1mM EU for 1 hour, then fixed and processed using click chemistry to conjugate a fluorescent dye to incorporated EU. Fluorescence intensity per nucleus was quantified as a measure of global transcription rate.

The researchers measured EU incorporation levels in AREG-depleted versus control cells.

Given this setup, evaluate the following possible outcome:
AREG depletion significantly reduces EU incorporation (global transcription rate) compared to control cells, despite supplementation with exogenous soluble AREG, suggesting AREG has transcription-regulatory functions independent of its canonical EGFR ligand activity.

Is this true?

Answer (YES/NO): NO